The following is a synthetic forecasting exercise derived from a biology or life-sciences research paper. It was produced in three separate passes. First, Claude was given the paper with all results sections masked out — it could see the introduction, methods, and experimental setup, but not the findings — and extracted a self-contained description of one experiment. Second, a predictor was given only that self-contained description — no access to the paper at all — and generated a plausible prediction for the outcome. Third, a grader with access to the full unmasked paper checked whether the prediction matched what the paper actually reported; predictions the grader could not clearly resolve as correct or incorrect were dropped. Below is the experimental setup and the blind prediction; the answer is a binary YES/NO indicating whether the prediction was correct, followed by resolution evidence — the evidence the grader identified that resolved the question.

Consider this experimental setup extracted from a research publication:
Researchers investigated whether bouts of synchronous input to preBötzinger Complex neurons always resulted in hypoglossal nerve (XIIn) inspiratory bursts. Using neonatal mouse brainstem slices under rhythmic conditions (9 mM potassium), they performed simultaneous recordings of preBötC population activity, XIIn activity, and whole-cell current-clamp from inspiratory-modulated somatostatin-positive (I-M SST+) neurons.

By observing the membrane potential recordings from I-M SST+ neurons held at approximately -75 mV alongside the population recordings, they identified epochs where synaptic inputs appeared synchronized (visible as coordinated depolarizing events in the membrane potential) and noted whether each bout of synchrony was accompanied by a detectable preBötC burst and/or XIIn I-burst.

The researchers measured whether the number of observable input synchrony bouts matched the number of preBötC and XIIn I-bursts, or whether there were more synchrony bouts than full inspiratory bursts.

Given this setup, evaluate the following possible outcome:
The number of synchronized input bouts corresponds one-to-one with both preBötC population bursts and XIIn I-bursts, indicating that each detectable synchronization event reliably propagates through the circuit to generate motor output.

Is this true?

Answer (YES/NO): NO